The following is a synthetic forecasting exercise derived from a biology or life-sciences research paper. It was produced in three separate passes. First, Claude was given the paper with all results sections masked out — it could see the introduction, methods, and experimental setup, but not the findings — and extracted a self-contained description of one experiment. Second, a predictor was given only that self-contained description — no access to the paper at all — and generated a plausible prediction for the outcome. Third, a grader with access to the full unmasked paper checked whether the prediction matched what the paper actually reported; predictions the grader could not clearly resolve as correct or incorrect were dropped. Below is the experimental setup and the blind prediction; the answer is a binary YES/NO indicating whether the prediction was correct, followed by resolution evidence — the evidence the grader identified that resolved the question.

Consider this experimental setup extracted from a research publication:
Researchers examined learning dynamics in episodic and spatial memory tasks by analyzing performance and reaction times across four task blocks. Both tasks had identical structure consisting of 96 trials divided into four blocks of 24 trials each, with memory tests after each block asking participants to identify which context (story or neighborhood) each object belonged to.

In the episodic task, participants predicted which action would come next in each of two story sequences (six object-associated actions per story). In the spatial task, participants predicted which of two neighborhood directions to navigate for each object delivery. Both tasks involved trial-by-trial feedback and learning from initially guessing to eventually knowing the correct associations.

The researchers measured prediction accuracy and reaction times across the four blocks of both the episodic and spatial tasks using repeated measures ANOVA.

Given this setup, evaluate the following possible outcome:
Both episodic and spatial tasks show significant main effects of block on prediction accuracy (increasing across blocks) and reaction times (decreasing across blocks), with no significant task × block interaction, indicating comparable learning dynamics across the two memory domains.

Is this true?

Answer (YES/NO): NO